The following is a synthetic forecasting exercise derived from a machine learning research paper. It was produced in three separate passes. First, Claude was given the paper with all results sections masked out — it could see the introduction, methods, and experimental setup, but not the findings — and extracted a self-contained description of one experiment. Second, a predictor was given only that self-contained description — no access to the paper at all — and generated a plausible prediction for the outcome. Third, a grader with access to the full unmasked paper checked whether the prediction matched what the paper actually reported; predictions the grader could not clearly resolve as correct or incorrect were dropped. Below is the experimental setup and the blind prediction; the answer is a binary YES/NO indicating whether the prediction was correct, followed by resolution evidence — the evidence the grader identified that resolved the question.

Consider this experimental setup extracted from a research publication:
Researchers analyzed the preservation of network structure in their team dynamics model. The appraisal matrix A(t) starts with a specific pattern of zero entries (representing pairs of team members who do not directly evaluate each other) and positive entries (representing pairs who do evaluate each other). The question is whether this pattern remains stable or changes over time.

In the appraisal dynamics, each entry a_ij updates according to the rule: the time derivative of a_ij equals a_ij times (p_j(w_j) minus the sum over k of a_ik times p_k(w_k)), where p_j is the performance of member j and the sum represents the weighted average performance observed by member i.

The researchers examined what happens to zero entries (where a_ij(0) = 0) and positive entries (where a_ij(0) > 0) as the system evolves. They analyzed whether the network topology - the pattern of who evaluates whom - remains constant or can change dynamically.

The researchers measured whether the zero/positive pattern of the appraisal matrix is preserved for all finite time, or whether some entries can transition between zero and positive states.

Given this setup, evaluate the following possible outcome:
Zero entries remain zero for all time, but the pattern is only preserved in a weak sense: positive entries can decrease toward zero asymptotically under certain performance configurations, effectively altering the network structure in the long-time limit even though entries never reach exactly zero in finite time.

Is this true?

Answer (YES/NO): NO